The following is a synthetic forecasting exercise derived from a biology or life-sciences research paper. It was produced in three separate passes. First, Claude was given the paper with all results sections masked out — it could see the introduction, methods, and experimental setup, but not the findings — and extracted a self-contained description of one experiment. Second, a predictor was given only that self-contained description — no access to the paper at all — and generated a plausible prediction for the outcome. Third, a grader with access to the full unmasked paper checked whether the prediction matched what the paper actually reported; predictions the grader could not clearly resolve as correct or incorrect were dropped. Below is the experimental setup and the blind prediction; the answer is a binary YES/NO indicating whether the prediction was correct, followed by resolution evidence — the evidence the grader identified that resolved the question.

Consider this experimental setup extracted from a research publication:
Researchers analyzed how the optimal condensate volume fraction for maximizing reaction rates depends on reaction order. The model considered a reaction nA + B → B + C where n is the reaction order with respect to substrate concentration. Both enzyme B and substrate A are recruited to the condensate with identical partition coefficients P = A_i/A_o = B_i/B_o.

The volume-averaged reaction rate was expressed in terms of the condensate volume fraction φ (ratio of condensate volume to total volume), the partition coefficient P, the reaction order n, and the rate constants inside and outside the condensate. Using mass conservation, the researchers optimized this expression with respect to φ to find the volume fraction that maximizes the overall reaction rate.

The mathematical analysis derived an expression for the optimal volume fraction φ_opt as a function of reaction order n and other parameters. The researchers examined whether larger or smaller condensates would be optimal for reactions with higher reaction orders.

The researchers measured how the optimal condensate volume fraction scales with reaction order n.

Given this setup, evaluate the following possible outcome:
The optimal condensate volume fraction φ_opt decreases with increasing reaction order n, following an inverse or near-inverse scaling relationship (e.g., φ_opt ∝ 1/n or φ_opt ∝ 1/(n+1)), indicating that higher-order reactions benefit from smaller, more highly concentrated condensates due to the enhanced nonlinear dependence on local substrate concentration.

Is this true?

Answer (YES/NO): YES